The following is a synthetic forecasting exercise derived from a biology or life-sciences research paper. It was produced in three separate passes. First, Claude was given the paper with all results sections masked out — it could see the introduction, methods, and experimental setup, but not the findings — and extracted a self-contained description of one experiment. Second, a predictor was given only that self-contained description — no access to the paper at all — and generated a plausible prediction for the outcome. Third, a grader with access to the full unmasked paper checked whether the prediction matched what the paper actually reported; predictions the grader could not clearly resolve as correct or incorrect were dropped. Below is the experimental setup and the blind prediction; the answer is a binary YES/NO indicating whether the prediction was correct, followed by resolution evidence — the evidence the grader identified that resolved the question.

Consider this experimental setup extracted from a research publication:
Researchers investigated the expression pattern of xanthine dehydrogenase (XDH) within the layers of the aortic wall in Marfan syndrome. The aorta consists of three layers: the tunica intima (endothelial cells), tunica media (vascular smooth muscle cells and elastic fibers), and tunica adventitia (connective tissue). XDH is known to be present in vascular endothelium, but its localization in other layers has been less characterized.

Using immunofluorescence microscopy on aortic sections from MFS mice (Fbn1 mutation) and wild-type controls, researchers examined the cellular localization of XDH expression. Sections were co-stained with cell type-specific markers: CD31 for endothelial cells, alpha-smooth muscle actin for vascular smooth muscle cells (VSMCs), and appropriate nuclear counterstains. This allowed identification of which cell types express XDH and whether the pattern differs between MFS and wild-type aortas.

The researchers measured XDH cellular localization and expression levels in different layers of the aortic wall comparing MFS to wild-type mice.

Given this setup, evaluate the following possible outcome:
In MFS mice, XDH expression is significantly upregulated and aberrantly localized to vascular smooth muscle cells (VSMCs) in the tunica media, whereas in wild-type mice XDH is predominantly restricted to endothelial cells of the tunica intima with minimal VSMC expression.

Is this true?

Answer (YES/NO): NO